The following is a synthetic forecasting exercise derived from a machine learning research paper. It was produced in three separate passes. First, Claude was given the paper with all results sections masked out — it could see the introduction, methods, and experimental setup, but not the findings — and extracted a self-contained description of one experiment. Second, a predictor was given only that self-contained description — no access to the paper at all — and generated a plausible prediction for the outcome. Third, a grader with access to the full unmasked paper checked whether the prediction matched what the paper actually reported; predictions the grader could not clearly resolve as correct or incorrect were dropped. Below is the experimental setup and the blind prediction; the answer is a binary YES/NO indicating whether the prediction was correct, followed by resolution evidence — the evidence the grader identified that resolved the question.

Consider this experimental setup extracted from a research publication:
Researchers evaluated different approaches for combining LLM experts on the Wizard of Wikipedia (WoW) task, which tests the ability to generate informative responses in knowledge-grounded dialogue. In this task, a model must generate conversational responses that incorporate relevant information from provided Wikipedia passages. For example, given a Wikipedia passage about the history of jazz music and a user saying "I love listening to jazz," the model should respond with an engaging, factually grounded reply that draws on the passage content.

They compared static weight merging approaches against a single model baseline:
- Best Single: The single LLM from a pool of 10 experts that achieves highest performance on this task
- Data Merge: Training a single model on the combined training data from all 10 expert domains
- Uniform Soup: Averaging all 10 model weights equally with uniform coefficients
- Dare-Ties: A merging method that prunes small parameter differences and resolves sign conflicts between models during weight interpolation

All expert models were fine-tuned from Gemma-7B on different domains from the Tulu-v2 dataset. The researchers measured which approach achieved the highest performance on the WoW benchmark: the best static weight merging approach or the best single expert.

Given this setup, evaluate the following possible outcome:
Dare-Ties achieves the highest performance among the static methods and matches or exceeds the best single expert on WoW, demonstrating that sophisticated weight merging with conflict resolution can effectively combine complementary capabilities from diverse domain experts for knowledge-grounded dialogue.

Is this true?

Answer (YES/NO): YES